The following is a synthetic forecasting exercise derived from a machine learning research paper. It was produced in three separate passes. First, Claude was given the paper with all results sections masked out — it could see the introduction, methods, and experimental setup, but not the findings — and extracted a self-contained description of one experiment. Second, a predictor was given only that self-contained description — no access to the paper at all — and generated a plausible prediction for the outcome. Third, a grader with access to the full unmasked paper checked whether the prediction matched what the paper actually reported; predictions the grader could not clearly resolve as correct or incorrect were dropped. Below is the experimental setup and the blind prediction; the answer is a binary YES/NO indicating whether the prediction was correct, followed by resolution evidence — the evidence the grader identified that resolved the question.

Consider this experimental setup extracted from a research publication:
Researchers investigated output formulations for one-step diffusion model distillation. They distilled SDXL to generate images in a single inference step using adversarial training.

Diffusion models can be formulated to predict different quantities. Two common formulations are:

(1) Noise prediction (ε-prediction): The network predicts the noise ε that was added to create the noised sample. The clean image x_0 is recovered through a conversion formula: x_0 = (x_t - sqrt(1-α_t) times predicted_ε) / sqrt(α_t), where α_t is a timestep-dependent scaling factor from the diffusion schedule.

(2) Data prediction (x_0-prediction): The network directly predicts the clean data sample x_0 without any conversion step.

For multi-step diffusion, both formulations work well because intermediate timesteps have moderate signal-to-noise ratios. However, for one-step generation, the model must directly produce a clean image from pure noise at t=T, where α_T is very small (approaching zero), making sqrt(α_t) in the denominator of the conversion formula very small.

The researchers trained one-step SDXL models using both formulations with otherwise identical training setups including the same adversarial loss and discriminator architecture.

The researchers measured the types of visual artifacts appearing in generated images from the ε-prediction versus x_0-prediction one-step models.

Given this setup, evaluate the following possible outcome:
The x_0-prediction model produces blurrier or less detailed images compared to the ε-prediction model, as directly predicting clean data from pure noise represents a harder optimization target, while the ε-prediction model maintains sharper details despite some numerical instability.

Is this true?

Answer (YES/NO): NO